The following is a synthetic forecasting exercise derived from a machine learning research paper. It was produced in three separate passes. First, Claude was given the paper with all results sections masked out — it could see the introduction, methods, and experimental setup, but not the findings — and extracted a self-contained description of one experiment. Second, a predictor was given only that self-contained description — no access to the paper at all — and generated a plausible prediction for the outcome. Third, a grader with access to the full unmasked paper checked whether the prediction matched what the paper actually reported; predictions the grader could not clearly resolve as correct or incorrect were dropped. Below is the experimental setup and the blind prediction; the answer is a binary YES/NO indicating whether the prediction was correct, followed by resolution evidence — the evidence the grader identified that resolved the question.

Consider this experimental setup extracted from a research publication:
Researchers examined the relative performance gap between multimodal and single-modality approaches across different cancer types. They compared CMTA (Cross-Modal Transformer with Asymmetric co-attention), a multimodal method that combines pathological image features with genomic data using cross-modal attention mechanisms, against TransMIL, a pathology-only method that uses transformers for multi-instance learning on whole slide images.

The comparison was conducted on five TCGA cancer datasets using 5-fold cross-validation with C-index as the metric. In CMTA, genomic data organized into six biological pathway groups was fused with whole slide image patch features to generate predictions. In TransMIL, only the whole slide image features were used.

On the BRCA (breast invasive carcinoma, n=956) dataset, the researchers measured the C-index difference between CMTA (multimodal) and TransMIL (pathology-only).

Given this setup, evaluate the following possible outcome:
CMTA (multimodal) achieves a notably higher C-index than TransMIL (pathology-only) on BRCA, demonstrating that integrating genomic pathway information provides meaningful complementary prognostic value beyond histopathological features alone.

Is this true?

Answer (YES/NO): NO